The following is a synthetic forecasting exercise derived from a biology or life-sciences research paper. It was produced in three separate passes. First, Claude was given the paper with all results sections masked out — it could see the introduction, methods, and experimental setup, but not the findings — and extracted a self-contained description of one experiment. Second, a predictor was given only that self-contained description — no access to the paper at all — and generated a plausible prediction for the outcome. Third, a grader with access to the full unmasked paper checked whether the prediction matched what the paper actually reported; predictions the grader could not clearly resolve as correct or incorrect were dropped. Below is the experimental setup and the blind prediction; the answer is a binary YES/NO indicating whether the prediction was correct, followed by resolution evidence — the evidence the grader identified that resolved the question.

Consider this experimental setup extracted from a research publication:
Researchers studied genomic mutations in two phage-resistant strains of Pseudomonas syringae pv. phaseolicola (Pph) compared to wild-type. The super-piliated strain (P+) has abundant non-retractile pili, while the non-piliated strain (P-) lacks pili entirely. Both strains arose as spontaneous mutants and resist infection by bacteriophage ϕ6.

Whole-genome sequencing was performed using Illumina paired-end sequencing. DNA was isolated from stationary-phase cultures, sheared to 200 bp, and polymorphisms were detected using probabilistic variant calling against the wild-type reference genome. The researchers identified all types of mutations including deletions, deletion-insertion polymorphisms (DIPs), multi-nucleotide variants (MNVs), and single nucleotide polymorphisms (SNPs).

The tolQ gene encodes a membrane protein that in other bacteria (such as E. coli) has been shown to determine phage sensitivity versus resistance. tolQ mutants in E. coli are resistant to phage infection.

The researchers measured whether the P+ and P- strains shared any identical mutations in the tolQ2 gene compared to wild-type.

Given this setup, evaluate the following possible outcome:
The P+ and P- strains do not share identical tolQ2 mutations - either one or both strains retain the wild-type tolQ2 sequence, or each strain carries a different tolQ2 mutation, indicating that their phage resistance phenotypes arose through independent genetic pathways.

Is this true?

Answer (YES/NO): NO